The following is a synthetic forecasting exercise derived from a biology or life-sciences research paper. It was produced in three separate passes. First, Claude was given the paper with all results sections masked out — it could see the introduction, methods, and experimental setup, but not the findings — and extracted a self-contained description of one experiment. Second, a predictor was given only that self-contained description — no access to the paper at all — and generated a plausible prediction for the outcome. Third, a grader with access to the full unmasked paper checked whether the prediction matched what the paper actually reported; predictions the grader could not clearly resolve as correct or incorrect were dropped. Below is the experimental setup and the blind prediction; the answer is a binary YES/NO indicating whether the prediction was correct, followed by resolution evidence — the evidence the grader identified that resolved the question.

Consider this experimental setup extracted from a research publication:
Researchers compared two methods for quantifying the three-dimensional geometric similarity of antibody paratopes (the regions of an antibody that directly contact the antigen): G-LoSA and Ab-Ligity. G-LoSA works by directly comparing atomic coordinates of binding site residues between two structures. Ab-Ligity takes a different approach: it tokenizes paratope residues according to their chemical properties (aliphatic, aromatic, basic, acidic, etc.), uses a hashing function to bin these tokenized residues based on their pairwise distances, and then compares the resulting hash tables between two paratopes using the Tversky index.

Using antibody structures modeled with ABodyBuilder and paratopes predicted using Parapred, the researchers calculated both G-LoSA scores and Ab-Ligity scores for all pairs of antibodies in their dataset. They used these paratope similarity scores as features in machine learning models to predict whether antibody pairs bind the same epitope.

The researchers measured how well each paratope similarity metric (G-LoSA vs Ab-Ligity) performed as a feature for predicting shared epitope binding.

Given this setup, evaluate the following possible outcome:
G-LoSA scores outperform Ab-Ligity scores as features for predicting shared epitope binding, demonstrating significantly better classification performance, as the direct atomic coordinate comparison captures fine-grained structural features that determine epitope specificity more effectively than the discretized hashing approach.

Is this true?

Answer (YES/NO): NO